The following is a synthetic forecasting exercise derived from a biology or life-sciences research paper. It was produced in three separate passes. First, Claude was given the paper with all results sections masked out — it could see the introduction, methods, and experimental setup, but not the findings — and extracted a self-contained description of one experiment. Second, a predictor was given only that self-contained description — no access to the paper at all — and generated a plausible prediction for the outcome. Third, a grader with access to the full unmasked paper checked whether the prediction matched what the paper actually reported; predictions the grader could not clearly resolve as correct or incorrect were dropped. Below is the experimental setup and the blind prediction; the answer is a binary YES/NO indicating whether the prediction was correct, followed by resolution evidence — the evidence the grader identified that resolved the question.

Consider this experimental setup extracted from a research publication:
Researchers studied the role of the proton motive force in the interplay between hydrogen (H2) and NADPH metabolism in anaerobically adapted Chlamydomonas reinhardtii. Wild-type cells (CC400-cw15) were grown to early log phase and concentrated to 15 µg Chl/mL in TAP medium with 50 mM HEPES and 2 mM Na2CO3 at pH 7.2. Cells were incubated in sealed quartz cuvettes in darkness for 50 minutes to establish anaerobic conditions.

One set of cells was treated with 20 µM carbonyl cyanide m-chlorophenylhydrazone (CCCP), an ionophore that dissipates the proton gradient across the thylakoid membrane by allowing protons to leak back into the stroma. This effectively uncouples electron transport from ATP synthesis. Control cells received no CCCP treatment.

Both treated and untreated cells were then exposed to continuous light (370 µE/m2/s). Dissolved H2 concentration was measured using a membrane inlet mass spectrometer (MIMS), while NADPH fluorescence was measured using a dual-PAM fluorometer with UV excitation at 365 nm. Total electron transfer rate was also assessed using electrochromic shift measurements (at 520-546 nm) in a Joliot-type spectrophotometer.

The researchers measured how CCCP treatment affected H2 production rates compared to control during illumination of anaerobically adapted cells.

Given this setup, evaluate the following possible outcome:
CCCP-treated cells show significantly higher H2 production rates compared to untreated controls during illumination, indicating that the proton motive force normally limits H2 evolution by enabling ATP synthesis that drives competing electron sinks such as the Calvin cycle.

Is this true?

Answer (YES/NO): NO